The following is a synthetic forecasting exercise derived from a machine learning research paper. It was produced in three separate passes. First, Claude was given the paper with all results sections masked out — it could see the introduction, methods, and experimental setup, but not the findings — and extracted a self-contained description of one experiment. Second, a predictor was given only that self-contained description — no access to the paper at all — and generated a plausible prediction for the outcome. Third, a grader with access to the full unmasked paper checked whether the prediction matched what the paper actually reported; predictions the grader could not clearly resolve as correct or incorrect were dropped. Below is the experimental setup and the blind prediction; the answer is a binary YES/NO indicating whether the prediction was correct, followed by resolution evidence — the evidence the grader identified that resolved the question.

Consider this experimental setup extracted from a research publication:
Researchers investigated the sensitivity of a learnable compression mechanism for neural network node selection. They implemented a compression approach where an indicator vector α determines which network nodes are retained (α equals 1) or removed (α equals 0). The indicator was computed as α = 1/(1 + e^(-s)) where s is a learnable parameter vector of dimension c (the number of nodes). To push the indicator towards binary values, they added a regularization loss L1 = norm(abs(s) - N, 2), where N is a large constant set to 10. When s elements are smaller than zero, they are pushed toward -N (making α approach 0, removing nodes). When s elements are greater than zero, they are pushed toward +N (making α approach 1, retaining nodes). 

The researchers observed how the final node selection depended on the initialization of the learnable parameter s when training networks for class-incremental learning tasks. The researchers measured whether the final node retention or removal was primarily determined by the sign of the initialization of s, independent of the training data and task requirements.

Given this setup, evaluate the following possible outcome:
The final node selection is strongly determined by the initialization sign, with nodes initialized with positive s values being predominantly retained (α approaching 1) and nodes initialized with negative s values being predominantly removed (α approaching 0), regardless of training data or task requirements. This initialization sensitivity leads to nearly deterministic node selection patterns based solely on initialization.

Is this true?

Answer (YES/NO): YES